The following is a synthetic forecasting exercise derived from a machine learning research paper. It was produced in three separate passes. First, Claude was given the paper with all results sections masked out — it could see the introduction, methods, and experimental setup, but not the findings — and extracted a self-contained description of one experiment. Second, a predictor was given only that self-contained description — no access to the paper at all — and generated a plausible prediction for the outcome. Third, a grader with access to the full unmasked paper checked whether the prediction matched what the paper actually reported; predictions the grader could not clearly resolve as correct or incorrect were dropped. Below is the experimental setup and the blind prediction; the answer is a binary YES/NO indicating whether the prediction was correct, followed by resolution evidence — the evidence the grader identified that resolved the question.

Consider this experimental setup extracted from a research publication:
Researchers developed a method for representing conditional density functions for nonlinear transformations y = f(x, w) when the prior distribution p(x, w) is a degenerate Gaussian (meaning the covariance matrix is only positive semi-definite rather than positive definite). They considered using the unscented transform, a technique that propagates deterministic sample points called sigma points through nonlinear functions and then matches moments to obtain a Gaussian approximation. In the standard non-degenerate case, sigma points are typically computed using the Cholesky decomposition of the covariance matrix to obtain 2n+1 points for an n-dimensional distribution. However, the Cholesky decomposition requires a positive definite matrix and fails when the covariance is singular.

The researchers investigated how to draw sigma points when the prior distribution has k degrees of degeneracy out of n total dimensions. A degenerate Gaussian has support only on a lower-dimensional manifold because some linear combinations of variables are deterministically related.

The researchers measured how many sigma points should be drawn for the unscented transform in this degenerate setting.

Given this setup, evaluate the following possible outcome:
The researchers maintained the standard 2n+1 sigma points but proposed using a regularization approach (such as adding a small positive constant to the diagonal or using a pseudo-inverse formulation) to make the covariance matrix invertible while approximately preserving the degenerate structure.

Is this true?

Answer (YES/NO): NO